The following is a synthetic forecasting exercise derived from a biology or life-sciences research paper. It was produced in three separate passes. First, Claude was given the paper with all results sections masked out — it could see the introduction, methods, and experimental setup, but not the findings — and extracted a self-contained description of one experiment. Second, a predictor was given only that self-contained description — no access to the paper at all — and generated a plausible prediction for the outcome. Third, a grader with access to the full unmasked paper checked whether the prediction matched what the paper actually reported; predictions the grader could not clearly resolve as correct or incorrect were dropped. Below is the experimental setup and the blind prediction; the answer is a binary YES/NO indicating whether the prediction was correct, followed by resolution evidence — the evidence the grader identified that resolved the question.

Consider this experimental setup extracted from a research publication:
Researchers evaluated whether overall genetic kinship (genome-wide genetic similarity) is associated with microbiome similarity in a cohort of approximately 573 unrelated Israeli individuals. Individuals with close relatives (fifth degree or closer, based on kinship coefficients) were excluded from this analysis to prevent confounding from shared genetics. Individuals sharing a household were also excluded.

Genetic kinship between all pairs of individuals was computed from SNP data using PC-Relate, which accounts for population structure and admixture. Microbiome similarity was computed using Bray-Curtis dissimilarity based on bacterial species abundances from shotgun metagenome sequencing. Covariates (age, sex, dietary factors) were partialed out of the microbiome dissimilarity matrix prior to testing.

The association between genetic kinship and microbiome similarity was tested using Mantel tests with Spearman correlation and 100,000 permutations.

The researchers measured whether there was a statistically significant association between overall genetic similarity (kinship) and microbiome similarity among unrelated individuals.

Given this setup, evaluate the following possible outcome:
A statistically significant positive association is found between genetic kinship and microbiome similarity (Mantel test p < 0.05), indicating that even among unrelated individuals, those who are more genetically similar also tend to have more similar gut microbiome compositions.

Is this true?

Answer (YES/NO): NO